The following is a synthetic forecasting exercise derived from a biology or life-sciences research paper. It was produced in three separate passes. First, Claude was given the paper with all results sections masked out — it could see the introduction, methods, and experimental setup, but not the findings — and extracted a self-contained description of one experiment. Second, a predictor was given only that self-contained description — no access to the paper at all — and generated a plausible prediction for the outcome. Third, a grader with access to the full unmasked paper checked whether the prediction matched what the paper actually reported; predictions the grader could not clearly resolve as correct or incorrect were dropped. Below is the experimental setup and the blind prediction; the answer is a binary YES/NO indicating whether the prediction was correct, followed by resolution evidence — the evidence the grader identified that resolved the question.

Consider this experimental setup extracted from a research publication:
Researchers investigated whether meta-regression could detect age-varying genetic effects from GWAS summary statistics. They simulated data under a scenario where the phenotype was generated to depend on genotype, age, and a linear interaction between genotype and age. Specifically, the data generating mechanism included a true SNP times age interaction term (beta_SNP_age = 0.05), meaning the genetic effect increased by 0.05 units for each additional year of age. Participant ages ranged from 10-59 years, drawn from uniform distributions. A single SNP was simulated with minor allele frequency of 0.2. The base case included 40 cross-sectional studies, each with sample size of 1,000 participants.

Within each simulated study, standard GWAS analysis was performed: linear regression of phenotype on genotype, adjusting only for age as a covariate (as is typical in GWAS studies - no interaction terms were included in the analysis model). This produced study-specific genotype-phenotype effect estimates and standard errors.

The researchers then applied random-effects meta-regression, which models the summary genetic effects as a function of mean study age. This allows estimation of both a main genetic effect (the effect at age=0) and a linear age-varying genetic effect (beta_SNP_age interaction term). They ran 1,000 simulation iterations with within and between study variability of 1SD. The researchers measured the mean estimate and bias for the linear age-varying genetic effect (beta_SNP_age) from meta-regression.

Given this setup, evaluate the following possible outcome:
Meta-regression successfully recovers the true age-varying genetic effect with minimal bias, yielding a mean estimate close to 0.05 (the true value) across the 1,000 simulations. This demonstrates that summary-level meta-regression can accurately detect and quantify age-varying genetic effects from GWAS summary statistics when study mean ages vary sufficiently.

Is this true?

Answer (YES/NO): YES